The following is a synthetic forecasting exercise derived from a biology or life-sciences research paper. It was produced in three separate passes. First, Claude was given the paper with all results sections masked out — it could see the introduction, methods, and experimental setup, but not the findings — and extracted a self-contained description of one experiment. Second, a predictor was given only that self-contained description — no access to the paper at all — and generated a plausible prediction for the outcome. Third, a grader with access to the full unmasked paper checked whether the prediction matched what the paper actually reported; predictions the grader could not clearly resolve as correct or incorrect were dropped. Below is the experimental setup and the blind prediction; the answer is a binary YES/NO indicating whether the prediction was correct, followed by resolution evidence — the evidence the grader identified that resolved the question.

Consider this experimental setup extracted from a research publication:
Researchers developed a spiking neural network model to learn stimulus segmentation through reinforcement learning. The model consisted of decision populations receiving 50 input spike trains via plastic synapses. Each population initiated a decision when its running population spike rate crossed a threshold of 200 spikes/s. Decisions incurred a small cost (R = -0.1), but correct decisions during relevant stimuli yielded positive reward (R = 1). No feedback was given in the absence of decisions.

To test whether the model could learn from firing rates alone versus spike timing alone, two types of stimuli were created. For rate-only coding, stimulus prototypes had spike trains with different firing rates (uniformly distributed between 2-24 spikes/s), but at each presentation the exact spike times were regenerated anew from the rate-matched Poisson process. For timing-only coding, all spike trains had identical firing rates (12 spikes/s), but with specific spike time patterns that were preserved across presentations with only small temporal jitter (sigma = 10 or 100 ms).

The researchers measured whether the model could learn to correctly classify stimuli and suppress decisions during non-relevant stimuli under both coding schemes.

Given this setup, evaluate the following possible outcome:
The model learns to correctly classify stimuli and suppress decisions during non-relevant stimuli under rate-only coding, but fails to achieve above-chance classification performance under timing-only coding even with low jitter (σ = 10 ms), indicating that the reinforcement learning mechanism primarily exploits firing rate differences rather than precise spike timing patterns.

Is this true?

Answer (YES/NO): NO